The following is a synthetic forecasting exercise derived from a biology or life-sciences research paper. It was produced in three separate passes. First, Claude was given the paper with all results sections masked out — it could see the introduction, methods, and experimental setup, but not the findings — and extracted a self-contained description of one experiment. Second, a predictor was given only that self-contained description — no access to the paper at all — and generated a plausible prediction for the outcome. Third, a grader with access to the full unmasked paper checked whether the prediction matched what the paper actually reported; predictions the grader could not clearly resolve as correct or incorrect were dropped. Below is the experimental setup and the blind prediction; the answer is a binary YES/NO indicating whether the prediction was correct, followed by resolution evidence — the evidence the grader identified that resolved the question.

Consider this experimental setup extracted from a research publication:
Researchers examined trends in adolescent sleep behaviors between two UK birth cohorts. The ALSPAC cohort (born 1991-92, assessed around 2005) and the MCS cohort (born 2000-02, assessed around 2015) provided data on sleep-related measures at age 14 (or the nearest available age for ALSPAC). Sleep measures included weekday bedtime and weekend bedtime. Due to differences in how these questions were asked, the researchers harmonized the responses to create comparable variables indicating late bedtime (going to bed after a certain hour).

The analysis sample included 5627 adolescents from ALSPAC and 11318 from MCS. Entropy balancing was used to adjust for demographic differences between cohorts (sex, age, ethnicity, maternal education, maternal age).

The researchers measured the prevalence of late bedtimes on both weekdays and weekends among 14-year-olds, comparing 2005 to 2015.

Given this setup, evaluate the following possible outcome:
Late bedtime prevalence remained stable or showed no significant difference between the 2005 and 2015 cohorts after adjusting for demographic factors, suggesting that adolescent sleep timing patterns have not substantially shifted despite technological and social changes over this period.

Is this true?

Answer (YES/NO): NO